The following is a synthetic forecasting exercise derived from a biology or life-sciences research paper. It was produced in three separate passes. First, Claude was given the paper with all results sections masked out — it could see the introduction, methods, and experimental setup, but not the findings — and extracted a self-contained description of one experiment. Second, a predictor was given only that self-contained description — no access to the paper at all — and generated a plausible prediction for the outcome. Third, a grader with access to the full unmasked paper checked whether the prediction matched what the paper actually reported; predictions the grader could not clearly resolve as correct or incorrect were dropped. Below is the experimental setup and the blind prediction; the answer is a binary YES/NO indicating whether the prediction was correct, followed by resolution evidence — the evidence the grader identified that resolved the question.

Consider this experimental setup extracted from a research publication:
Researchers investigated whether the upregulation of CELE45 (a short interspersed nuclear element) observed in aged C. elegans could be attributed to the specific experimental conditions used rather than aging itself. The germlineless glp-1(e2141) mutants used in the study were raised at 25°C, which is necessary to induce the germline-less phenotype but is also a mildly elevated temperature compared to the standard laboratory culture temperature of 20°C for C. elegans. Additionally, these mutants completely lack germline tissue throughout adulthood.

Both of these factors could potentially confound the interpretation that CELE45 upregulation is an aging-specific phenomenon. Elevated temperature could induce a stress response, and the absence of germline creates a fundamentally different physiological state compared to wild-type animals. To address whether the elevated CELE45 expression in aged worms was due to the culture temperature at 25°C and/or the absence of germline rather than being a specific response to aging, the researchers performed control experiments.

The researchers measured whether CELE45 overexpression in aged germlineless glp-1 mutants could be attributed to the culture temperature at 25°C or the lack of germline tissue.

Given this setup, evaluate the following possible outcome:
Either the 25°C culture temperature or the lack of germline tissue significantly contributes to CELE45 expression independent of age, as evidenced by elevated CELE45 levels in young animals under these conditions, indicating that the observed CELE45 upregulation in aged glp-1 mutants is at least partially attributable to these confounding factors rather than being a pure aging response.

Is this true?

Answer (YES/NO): NO